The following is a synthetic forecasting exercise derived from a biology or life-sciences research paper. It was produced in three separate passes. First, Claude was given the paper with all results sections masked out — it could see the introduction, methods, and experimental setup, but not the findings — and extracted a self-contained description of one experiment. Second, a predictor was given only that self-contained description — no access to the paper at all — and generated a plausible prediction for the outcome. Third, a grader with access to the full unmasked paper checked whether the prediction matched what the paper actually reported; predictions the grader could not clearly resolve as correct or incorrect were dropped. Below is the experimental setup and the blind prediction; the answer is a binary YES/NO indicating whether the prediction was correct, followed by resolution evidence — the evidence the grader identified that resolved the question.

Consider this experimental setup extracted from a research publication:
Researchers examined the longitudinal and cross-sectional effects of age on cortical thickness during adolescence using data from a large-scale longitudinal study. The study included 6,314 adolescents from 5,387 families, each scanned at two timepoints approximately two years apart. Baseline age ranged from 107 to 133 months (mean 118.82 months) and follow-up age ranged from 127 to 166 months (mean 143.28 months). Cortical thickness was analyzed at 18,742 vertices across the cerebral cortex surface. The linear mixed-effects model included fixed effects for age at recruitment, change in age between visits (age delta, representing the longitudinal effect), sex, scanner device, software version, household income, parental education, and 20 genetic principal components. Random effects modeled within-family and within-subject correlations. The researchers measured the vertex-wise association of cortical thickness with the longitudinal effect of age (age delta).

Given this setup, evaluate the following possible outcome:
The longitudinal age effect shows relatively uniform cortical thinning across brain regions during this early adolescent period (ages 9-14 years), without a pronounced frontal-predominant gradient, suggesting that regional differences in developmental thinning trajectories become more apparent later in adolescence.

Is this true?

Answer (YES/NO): NO